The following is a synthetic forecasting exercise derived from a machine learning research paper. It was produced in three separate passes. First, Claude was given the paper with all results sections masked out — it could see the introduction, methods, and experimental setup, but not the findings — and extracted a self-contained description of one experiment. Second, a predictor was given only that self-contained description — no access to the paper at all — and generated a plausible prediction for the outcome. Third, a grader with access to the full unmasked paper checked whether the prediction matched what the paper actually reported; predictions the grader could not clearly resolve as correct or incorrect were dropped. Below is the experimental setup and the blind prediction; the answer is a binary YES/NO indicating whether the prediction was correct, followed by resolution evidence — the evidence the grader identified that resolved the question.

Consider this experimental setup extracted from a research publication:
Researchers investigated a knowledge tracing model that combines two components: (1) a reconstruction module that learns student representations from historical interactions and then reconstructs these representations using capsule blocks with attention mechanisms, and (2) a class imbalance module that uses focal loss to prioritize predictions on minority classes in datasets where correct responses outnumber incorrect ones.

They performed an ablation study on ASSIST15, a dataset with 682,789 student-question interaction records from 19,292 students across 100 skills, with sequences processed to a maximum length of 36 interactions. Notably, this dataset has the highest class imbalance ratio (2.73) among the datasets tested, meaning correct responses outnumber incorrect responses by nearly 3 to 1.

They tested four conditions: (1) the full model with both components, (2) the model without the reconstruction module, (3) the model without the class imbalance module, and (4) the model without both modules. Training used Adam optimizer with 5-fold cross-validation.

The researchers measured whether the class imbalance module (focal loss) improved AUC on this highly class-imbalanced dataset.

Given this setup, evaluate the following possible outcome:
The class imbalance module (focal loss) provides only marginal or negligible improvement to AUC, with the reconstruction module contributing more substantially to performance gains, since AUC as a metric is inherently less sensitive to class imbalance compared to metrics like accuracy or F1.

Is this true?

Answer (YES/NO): YES